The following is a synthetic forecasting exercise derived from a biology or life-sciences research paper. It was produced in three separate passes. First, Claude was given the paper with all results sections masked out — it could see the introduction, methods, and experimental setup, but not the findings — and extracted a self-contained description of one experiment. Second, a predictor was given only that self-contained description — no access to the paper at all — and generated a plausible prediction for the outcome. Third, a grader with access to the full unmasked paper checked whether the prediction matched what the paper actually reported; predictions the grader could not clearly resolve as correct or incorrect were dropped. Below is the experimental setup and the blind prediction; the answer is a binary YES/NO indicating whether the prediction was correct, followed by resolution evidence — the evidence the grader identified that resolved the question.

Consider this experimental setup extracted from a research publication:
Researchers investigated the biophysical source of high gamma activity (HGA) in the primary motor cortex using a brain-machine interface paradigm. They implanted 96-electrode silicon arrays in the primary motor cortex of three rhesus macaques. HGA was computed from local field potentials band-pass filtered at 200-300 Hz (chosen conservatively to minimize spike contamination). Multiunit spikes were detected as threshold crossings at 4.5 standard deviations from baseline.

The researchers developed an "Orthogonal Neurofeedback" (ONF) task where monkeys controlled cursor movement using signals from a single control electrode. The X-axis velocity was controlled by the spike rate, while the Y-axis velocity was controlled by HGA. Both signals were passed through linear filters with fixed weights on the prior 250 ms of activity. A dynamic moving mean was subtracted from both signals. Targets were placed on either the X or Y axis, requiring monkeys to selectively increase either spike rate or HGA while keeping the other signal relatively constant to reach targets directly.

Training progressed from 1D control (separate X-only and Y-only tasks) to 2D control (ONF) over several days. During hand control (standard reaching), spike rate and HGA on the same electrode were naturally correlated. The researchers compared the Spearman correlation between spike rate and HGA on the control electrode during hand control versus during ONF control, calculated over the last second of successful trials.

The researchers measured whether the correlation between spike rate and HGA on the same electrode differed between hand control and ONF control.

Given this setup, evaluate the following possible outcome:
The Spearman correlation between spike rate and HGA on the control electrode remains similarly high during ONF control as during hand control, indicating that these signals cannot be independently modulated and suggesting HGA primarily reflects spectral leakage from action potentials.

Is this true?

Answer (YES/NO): NO